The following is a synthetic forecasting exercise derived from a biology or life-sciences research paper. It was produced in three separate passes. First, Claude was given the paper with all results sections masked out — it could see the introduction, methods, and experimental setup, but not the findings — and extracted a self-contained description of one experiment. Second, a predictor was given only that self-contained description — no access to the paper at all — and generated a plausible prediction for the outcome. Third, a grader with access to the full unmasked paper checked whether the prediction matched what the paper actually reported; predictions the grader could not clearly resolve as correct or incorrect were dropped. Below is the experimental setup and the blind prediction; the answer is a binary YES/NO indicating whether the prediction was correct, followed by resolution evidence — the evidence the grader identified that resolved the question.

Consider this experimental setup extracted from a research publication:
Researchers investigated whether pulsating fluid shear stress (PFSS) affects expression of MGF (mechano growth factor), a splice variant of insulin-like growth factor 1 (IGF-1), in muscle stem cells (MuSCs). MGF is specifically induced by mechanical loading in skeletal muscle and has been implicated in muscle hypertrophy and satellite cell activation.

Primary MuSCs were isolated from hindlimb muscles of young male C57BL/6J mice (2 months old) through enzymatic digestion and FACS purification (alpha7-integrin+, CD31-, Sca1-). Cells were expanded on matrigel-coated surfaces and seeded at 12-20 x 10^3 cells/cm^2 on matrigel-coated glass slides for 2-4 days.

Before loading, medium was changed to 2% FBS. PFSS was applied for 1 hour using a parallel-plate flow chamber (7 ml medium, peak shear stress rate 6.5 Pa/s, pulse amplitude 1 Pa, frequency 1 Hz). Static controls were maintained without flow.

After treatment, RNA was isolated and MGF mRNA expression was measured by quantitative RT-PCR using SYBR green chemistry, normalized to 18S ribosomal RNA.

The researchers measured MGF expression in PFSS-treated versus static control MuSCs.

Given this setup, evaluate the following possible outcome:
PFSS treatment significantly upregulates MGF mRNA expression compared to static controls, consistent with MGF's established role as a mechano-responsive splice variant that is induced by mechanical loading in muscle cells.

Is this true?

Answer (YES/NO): NO